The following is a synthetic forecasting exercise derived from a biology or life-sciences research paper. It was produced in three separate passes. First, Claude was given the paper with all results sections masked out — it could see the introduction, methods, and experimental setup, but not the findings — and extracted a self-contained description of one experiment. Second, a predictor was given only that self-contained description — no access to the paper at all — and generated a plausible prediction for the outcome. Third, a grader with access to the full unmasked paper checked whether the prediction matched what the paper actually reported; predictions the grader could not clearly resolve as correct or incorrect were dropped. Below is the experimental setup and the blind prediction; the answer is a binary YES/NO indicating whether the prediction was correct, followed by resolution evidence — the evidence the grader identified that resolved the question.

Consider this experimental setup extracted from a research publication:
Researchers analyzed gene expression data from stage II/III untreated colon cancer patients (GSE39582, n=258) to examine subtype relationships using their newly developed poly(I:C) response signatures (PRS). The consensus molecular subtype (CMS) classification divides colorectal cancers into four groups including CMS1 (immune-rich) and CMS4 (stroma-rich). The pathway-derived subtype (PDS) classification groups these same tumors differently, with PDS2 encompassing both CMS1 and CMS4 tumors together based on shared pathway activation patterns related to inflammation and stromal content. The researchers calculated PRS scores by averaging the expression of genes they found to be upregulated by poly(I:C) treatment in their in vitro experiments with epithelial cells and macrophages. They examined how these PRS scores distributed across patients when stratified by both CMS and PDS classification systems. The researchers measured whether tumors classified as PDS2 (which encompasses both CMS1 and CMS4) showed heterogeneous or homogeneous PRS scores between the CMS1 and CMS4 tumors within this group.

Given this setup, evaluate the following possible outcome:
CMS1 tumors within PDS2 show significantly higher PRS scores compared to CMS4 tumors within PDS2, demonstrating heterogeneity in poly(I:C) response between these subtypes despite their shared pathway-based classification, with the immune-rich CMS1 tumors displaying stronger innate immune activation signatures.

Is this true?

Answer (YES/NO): YES